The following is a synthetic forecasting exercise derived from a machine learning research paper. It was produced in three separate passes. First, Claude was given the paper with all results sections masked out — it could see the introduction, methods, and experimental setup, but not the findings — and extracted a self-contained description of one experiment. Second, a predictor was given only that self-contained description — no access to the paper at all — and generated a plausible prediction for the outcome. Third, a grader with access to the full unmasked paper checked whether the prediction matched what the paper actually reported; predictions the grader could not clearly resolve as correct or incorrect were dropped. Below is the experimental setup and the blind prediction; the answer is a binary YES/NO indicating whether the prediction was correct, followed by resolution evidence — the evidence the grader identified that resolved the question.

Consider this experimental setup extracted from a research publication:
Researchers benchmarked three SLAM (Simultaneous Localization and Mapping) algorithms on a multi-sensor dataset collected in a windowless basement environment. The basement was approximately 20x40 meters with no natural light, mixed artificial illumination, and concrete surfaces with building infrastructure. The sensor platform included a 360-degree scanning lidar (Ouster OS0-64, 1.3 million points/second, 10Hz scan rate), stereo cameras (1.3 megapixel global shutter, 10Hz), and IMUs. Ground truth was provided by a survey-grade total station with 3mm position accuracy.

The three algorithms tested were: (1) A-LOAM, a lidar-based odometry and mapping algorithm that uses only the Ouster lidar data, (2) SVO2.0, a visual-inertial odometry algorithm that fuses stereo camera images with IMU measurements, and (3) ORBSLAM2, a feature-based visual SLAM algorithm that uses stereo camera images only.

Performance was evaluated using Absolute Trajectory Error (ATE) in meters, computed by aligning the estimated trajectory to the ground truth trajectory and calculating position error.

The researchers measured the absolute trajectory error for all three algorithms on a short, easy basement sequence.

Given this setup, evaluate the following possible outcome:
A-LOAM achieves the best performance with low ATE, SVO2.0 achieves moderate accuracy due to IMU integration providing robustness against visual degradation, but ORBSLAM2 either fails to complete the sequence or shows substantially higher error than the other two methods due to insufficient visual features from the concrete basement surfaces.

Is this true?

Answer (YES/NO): YES